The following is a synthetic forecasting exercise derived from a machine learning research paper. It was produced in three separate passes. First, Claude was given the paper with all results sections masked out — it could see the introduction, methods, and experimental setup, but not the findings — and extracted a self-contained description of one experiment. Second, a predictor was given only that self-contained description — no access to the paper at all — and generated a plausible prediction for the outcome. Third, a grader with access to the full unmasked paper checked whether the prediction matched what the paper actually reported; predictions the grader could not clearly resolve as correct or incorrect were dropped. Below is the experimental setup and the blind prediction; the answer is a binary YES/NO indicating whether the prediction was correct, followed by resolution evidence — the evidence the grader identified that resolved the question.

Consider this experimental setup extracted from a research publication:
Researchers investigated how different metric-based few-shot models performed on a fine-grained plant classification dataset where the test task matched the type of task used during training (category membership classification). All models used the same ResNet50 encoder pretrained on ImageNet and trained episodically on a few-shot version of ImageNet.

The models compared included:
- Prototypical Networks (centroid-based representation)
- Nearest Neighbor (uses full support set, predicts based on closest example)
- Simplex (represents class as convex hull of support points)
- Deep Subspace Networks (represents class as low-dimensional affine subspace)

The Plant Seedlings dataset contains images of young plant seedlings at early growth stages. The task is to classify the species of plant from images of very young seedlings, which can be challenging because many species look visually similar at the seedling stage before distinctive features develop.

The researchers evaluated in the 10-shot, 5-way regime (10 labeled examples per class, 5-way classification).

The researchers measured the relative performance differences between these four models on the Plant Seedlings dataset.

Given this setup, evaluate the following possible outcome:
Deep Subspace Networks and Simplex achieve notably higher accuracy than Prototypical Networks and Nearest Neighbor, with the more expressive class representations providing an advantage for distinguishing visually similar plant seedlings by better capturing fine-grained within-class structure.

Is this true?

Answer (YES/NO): NO